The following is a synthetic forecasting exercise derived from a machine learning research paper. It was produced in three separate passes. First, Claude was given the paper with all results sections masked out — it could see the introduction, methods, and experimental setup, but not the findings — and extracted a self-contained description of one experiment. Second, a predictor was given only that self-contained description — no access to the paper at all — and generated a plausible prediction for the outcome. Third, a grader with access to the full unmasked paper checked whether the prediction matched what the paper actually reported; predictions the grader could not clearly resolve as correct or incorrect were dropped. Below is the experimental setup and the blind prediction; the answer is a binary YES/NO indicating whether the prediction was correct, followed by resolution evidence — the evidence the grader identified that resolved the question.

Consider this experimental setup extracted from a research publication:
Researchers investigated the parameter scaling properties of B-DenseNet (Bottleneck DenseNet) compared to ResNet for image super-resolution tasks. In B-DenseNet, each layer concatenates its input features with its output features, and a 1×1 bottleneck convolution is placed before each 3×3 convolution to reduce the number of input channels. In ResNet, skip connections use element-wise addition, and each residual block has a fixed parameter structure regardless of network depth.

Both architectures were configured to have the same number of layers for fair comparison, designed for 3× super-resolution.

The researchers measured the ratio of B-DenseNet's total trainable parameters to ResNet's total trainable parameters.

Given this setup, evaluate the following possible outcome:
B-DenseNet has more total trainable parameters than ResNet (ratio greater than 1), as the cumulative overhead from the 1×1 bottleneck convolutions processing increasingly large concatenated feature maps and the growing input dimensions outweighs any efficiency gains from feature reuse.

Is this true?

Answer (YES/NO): YES